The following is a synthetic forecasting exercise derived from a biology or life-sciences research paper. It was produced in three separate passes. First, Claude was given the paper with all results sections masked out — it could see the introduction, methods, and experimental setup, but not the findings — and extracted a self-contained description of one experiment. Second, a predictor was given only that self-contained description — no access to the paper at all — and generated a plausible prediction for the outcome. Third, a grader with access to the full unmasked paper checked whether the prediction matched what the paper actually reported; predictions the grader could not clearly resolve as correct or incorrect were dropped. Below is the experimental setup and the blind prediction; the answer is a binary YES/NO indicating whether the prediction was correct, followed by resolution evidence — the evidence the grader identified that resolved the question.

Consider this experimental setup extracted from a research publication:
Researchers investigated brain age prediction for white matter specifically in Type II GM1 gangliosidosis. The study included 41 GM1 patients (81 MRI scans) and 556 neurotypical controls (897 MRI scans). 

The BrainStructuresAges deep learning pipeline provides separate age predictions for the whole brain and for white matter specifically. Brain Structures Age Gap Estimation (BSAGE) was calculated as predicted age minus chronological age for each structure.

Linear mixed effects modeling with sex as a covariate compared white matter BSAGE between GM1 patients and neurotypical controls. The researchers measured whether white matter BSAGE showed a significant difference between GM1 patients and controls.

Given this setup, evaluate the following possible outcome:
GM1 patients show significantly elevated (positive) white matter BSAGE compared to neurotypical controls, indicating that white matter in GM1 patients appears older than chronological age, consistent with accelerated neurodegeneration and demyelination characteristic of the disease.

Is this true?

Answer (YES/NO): YES